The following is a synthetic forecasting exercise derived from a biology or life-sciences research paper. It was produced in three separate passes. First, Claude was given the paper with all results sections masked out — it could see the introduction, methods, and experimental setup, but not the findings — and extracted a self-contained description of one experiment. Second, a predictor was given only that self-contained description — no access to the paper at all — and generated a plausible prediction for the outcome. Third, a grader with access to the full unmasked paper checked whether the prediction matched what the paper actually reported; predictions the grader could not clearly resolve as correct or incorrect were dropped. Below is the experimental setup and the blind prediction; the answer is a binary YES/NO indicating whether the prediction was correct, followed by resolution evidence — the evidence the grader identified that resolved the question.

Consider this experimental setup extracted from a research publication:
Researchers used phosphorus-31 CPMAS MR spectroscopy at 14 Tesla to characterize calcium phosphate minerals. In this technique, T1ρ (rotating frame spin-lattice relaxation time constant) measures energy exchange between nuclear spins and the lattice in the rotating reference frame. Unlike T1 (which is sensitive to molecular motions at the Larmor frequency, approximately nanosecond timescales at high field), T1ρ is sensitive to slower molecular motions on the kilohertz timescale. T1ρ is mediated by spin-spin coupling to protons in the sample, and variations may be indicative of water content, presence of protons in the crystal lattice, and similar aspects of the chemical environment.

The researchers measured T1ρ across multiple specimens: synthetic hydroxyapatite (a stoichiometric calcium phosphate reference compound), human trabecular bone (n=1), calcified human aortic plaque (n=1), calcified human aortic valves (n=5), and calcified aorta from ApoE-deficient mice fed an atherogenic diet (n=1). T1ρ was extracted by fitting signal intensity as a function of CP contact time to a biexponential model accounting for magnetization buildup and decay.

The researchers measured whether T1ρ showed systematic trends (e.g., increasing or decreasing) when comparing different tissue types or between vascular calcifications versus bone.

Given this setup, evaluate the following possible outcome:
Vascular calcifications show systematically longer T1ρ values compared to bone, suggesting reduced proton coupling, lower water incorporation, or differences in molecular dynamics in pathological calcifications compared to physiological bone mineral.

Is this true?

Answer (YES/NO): NO